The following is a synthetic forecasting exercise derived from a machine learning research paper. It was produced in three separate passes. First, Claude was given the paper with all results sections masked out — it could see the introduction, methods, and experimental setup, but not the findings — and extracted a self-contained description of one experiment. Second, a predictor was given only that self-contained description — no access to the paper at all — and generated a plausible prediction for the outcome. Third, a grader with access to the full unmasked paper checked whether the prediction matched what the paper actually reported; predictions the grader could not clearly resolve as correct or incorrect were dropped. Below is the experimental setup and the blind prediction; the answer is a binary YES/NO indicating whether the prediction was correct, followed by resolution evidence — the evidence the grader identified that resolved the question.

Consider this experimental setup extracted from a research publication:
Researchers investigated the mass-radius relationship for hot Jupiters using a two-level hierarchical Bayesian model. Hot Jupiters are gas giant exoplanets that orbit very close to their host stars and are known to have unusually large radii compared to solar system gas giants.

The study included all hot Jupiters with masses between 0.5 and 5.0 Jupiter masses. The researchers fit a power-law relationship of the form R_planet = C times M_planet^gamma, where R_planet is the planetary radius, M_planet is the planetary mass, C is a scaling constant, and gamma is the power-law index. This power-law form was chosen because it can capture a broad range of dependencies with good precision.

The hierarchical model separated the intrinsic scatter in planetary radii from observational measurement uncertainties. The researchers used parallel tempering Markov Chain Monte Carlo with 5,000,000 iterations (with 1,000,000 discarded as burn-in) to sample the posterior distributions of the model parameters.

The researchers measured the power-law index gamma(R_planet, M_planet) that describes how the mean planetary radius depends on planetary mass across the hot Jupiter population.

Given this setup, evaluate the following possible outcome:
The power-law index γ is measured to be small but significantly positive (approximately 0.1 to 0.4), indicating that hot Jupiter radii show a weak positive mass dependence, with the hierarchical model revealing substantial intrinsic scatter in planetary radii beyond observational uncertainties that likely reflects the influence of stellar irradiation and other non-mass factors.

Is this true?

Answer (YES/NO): NO